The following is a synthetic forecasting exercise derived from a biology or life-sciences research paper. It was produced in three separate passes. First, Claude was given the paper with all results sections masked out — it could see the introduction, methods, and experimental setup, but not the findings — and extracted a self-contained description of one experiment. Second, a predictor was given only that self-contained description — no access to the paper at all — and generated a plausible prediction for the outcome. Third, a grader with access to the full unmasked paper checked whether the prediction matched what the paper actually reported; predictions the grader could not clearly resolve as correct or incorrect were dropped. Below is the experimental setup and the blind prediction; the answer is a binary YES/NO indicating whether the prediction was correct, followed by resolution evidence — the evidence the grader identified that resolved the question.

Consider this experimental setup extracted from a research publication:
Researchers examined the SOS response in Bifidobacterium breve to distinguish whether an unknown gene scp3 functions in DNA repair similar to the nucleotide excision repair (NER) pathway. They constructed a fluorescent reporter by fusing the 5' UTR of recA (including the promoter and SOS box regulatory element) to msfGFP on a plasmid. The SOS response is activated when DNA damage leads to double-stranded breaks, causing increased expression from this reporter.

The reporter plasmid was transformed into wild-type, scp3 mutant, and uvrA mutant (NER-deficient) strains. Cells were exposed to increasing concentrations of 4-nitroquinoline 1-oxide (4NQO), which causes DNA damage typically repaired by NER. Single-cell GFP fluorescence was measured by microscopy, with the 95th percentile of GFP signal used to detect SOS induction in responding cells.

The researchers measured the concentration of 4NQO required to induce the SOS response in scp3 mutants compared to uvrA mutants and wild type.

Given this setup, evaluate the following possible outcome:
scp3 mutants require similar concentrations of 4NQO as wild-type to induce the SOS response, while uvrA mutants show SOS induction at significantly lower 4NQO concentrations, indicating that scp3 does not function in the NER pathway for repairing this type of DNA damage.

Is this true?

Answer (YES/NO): YES